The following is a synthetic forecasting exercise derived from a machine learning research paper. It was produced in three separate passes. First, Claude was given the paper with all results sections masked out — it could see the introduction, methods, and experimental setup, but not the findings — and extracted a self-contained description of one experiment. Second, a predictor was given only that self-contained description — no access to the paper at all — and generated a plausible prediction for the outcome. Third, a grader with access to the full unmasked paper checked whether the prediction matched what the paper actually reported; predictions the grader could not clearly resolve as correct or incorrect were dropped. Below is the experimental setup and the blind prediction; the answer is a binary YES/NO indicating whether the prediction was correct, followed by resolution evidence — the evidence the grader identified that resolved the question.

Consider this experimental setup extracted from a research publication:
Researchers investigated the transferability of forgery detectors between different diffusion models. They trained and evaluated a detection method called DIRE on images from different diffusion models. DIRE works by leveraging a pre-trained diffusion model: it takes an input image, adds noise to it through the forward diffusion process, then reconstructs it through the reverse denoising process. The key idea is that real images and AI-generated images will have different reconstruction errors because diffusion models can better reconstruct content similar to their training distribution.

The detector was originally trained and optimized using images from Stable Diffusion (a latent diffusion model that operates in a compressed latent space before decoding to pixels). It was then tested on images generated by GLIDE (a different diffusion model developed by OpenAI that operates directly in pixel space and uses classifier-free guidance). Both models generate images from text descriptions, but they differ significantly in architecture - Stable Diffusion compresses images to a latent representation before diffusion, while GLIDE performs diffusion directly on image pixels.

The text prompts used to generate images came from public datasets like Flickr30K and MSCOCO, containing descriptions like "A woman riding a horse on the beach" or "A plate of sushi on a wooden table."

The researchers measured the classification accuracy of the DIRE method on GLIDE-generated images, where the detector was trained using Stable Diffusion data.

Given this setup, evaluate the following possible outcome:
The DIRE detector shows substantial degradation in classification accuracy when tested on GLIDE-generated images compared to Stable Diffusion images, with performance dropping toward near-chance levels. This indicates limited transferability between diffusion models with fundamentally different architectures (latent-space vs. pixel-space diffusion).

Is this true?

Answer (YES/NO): NO